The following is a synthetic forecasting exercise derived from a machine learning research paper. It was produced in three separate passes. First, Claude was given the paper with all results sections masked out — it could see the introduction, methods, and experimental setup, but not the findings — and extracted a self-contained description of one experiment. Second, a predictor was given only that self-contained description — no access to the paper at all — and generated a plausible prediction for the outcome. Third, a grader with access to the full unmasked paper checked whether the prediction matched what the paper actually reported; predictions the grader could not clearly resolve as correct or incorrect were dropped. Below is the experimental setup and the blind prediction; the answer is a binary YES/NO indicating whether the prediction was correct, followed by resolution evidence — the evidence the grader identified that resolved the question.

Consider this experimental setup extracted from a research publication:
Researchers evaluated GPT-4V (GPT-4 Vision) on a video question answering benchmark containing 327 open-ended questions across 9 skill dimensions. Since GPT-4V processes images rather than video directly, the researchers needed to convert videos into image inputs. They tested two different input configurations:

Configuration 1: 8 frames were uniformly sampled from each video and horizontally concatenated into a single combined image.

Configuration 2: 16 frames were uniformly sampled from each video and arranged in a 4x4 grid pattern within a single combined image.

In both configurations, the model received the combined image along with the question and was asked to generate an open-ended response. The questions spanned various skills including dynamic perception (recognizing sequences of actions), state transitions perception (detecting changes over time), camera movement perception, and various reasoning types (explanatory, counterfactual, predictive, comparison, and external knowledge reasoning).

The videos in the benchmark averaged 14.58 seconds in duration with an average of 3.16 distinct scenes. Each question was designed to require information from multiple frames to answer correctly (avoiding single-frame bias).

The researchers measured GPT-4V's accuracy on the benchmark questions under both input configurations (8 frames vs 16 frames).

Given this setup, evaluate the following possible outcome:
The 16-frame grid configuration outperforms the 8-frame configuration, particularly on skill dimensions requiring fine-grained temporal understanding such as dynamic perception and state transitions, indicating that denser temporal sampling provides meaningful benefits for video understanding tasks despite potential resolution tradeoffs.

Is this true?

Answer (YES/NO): YES